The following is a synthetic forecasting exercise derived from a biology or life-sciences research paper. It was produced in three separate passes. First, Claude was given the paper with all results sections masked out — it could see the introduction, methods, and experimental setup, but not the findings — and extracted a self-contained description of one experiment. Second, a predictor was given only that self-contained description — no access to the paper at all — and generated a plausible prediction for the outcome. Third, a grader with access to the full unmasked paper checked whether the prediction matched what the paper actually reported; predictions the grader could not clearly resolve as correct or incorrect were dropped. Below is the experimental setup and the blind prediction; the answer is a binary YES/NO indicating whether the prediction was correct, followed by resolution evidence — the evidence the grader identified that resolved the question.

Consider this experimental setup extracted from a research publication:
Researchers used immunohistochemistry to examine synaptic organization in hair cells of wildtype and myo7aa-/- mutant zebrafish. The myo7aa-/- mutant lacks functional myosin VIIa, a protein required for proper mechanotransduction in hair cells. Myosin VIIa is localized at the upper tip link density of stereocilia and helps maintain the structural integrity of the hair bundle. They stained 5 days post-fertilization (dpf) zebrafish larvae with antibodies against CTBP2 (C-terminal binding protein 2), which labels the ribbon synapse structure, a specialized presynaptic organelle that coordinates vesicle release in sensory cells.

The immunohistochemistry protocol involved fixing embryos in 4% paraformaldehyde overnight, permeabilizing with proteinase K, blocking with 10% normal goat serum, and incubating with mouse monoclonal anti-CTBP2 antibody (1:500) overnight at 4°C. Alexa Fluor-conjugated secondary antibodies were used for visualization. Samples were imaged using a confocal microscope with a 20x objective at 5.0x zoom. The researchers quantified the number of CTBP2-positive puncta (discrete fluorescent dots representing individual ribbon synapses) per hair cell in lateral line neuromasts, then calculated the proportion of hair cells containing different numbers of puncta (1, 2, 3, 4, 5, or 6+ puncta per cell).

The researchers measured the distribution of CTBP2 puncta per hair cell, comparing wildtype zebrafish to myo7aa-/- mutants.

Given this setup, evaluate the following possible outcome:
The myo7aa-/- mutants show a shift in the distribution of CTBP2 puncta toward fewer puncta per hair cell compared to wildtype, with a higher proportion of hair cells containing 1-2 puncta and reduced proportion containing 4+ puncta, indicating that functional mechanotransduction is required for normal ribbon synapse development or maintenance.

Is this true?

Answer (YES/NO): NO